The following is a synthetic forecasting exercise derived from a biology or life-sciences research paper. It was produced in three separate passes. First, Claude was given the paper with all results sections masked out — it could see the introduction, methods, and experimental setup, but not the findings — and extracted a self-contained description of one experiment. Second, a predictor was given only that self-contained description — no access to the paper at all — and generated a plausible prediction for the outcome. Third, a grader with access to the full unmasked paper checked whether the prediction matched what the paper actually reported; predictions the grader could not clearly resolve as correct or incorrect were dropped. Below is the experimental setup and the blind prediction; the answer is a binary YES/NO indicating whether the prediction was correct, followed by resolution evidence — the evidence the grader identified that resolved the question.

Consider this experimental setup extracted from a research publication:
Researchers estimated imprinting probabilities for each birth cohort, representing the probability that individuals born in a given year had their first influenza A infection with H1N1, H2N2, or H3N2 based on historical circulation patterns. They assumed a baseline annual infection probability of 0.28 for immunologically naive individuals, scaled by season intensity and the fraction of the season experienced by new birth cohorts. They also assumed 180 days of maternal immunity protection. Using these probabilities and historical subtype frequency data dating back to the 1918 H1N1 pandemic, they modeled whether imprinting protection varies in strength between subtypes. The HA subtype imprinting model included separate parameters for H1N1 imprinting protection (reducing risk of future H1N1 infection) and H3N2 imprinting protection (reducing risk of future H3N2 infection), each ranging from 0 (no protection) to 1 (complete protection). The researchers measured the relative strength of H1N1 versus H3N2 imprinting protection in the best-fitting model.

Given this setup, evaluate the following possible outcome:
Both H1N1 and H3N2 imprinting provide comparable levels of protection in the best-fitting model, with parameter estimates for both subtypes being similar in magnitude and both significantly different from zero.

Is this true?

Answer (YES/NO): NO